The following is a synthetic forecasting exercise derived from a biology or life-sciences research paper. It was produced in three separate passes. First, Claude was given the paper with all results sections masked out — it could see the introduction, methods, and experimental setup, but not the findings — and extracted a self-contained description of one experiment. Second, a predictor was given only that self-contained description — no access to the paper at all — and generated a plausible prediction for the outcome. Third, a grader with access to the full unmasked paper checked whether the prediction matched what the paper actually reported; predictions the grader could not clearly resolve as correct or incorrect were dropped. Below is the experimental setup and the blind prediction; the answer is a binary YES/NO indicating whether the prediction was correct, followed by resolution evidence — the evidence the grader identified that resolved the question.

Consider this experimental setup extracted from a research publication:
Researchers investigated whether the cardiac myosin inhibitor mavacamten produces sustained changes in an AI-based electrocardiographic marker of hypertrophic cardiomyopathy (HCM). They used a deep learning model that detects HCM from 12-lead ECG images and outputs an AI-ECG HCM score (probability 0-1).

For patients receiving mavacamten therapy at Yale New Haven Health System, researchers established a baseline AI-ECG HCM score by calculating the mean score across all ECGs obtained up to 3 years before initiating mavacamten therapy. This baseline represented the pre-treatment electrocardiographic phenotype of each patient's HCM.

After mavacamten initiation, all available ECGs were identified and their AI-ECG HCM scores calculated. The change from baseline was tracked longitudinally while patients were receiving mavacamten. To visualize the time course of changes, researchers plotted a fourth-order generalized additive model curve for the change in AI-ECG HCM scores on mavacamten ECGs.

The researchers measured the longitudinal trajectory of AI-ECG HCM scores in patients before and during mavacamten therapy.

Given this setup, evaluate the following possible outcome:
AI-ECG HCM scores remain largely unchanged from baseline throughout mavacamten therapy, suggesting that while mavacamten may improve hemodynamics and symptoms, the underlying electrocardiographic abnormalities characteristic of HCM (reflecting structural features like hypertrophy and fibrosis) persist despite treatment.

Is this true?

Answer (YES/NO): NO